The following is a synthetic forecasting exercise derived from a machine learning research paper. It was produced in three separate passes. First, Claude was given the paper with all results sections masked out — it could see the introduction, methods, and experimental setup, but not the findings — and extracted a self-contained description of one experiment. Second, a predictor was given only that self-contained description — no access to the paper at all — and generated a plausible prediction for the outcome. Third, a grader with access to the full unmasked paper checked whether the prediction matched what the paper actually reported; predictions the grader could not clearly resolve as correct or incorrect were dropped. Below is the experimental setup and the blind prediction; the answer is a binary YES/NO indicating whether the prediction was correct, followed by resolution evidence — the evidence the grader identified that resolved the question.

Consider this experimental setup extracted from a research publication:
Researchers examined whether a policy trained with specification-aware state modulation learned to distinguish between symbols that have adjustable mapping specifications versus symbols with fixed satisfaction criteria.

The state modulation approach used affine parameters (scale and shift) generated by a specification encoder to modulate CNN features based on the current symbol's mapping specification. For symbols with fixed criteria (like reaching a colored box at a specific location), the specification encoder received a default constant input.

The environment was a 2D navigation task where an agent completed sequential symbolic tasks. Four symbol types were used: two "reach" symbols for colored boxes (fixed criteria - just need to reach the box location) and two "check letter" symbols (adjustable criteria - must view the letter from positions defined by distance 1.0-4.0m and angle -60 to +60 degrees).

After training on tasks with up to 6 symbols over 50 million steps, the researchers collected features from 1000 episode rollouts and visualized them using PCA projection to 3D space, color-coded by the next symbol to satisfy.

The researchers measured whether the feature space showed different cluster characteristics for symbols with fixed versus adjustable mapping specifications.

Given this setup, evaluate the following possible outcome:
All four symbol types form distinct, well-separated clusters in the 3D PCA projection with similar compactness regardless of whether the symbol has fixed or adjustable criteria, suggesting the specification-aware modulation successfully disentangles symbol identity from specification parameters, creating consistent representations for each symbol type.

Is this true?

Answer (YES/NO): NO